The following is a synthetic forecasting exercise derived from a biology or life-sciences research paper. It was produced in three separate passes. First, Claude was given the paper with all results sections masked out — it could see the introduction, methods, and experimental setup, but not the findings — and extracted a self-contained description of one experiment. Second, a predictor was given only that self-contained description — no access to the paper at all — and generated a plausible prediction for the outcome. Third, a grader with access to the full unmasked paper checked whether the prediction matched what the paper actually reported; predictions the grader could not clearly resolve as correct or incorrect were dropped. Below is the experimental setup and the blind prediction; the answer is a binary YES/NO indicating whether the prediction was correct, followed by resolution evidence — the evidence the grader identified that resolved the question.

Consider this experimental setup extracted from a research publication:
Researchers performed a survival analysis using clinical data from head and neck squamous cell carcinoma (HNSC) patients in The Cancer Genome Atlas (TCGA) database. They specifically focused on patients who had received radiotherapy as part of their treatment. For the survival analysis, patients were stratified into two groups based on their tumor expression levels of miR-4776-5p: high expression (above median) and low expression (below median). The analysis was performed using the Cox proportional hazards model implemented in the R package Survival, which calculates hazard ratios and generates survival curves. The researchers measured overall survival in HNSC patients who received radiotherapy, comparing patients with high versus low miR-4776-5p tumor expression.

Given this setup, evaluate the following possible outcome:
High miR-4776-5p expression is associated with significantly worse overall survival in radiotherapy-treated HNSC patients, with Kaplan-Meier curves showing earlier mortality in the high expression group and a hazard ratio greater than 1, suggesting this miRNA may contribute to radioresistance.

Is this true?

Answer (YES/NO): NO